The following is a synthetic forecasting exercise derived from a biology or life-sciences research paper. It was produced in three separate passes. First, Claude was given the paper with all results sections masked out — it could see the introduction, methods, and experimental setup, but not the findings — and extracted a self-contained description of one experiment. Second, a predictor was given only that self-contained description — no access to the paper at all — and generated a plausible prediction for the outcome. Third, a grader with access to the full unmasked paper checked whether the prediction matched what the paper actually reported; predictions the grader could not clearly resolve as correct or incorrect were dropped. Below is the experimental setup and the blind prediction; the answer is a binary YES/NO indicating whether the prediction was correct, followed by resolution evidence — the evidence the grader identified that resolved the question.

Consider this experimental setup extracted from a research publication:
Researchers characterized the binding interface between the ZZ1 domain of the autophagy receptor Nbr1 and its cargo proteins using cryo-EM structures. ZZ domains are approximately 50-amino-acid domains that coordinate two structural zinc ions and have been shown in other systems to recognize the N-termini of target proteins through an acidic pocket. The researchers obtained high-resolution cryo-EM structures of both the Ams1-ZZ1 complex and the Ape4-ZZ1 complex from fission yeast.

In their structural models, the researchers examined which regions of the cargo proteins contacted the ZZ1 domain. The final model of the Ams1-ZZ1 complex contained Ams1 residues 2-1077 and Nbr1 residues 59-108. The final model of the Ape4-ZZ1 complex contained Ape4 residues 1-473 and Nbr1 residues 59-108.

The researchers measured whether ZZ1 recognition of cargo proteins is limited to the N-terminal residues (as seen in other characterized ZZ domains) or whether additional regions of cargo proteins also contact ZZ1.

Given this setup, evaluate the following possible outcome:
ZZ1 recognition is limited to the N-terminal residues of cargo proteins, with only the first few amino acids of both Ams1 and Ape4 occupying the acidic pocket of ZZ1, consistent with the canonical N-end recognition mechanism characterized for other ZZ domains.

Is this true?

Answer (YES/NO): NO